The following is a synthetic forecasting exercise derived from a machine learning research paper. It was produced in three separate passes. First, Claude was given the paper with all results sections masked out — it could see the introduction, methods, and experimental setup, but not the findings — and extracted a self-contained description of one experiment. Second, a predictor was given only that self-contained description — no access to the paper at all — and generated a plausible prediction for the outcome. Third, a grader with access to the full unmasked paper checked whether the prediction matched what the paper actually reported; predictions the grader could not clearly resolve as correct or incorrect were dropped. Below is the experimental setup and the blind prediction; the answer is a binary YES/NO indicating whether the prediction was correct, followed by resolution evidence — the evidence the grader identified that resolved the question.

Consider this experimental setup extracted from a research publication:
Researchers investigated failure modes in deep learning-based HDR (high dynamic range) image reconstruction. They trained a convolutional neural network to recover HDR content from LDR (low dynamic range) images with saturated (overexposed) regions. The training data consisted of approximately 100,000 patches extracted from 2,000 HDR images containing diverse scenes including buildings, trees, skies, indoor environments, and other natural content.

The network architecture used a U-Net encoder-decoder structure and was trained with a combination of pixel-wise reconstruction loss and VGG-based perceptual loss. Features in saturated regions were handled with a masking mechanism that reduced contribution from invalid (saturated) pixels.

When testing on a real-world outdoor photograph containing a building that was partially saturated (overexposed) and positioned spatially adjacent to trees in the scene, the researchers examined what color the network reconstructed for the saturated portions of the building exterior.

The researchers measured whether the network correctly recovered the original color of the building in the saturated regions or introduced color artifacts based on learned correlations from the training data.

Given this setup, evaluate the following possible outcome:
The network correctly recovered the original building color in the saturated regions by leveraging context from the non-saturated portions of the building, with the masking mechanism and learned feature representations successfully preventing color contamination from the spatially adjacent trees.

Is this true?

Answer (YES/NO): NO